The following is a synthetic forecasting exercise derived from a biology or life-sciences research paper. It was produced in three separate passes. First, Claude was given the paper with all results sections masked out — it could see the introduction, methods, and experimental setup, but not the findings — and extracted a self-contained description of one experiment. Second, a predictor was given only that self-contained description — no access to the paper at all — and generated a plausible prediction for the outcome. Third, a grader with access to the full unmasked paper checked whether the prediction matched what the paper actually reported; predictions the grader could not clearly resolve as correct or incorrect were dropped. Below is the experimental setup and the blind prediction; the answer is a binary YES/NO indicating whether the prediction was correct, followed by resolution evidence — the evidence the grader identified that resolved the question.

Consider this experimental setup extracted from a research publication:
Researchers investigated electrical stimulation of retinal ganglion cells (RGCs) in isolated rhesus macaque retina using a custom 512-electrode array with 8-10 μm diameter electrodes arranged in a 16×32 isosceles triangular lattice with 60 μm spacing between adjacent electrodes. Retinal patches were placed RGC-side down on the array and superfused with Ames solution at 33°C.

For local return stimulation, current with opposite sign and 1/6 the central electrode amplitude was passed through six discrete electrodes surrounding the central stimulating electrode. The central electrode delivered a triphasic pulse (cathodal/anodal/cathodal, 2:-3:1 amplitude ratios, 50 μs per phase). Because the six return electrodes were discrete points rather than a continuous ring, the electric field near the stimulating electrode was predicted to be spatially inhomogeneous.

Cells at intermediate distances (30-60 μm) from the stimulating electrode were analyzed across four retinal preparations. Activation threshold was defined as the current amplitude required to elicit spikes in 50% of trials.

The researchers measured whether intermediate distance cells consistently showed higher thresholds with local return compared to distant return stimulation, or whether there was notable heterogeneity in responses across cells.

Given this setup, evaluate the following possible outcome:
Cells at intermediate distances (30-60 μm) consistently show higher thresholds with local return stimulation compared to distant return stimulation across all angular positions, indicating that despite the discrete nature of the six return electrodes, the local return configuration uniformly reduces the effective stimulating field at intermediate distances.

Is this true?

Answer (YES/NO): NO